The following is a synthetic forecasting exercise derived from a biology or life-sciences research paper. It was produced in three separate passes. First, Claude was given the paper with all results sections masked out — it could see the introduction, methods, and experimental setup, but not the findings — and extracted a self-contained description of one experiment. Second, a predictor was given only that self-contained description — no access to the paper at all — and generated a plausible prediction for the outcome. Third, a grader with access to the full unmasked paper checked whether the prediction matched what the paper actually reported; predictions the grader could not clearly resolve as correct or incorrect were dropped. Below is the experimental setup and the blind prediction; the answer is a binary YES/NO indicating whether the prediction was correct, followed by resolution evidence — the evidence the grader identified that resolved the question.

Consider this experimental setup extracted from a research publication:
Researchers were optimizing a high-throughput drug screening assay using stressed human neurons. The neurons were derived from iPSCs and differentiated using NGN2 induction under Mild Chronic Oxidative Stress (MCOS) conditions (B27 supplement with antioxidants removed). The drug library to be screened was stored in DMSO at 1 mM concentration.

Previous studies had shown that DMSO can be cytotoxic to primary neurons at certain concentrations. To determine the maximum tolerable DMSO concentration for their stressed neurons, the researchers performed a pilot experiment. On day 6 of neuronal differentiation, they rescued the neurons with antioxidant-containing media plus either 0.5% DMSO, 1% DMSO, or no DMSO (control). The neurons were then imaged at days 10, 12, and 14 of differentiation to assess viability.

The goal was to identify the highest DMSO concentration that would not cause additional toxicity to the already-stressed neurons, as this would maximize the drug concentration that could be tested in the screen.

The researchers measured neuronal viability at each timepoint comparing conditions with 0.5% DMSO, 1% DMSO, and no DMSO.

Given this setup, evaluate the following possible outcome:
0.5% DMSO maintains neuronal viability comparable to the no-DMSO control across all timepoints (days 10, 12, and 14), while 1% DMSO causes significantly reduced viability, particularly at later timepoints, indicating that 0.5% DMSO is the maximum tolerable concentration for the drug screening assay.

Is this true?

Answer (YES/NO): NO